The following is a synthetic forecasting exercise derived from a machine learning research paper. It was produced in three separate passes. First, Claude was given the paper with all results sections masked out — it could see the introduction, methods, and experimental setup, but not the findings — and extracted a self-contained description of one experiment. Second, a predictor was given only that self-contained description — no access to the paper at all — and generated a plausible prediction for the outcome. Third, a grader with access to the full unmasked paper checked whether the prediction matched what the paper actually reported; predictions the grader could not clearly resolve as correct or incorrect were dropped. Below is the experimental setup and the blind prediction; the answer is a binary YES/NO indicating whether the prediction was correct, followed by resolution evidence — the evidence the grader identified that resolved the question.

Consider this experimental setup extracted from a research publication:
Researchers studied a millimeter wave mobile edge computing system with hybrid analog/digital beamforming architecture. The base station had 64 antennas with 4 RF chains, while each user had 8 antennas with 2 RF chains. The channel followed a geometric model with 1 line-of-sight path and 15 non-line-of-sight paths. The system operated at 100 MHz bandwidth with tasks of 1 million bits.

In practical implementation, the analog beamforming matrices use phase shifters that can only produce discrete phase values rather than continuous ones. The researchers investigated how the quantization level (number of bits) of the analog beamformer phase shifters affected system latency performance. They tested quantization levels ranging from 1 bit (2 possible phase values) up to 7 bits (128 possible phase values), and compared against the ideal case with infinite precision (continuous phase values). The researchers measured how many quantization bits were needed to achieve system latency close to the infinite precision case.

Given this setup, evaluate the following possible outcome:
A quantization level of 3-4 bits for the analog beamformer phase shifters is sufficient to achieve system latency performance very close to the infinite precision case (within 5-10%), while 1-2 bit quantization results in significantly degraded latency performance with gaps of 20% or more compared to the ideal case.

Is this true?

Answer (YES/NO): NO